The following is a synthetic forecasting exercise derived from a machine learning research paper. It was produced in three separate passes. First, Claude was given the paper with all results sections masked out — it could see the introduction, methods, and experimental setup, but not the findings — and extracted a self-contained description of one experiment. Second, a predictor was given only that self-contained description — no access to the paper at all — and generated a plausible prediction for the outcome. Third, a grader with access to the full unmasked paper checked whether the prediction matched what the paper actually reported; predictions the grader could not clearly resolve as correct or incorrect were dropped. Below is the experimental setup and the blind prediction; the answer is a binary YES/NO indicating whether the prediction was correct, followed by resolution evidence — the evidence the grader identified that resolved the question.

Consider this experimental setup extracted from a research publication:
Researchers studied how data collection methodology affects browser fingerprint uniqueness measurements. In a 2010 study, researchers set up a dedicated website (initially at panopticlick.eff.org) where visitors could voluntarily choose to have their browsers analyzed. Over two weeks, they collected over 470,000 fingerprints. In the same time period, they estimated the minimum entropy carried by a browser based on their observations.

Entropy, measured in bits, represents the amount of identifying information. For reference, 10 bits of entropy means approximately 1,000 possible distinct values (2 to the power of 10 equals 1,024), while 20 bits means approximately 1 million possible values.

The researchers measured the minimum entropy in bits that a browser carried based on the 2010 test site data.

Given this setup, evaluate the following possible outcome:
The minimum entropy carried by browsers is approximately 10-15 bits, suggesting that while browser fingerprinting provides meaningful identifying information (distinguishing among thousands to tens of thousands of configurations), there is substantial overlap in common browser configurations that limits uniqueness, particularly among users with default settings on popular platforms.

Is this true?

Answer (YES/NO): NO